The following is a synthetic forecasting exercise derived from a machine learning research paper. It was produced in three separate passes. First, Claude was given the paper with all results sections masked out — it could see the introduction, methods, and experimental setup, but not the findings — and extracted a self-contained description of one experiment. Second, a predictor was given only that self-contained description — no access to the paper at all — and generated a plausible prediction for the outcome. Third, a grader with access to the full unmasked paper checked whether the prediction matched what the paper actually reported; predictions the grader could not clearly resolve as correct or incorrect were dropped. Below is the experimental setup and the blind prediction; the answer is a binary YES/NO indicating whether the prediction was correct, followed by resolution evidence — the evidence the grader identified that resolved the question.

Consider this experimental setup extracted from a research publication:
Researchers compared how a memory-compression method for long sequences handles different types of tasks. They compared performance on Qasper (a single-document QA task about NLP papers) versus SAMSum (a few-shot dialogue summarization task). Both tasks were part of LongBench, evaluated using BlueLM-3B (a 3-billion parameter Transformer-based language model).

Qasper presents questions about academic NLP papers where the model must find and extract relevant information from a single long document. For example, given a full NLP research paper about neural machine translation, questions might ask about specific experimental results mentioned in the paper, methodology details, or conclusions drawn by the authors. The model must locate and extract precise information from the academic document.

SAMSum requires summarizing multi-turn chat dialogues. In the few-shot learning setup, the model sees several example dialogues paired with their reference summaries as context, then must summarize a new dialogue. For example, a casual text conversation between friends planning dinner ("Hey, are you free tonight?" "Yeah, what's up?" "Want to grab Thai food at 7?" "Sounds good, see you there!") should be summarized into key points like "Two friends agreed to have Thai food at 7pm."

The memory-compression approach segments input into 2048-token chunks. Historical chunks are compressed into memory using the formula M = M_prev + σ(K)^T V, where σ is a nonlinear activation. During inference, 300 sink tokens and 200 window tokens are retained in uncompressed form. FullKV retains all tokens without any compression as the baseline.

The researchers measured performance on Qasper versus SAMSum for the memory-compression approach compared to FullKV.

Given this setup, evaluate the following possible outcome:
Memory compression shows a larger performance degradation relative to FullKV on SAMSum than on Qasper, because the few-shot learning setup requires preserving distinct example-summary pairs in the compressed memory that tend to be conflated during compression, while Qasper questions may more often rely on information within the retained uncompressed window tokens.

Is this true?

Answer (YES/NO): NO